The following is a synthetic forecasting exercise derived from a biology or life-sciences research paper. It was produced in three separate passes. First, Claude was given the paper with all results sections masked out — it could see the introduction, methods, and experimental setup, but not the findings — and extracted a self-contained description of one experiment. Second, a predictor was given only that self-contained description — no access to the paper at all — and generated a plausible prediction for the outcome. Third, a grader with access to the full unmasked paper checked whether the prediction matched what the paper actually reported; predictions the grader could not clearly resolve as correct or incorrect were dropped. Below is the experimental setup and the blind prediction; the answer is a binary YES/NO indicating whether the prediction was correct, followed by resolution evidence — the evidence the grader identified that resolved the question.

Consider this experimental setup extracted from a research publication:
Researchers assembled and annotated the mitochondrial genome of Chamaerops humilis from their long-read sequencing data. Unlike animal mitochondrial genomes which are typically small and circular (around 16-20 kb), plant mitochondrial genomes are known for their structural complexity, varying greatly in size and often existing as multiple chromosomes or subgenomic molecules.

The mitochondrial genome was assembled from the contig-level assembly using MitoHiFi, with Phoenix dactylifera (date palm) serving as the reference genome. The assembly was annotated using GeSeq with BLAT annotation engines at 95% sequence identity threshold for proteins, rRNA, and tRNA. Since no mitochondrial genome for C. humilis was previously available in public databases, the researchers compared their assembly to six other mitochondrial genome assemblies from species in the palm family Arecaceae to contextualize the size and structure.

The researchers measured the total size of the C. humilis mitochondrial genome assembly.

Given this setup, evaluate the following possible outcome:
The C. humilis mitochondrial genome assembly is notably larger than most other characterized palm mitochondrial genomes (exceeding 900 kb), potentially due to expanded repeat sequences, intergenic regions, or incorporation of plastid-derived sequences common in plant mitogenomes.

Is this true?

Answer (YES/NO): NO